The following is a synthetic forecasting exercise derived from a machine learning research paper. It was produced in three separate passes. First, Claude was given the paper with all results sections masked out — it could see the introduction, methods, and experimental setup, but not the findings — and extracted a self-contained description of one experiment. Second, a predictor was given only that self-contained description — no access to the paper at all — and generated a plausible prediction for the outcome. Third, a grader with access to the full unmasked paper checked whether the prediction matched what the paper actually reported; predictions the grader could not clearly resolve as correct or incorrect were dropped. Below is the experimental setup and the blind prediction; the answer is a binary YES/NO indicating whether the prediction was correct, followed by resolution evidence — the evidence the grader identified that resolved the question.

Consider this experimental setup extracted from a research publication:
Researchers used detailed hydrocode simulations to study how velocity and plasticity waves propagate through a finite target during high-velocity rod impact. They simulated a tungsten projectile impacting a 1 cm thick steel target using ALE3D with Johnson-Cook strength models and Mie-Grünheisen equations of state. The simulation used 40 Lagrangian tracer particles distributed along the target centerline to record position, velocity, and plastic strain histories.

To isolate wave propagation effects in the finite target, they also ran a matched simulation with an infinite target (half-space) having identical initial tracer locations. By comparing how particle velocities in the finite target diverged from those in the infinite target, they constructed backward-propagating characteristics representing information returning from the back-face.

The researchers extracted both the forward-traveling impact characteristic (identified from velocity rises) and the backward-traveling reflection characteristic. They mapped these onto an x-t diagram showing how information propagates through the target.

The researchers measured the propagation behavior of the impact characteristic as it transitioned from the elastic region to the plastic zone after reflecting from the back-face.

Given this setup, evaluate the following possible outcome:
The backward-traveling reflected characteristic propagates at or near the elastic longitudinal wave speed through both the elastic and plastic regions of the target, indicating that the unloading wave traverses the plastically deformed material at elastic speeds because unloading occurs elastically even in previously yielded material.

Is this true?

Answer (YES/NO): NO